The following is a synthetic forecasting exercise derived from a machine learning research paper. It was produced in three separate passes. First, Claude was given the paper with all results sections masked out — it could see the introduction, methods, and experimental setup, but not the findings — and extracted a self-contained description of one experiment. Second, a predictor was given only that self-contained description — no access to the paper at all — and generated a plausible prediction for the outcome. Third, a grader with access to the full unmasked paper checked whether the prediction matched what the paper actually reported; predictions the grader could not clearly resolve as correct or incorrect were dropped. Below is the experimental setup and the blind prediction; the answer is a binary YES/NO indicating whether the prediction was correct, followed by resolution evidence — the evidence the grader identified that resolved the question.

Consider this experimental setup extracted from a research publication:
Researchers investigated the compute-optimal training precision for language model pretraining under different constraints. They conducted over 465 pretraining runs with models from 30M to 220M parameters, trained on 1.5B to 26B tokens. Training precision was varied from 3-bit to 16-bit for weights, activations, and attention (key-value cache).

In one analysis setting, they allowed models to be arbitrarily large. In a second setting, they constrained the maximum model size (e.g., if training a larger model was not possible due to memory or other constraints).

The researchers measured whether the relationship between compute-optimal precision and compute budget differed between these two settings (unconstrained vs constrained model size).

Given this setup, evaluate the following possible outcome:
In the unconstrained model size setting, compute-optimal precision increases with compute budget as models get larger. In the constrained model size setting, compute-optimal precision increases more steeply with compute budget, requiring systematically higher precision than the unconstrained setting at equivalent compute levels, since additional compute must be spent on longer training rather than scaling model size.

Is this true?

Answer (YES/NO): NO